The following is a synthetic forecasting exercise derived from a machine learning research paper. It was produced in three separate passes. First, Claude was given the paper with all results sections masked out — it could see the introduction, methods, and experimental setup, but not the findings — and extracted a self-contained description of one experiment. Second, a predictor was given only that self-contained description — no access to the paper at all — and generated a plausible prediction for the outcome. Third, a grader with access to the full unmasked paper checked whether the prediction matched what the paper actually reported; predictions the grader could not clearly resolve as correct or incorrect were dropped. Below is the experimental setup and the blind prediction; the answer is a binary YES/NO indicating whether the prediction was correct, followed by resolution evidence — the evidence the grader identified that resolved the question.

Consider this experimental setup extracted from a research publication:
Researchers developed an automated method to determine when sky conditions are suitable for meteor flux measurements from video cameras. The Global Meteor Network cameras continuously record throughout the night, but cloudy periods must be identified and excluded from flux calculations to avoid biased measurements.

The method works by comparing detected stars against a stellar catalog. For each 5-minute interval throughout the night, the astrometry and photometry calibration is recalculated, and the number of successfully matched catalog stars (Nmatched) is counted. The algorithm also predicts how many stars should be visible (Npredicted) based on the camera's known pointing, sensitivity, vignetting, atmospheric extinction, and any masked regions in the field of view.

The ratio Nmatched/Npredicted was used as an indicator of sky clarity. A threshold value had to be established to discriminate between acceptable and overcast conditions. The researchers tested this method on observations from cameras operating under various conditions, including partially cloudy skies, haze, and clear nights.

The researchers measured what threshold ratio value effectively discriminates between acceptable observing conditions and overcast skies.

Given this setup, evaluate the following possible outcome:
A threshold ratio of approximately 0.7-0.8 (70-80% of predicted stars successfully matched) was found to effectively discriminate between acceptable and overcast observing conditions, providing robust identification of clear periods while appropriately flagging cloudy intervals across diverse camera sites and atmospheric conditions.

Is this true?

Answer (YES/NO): NO